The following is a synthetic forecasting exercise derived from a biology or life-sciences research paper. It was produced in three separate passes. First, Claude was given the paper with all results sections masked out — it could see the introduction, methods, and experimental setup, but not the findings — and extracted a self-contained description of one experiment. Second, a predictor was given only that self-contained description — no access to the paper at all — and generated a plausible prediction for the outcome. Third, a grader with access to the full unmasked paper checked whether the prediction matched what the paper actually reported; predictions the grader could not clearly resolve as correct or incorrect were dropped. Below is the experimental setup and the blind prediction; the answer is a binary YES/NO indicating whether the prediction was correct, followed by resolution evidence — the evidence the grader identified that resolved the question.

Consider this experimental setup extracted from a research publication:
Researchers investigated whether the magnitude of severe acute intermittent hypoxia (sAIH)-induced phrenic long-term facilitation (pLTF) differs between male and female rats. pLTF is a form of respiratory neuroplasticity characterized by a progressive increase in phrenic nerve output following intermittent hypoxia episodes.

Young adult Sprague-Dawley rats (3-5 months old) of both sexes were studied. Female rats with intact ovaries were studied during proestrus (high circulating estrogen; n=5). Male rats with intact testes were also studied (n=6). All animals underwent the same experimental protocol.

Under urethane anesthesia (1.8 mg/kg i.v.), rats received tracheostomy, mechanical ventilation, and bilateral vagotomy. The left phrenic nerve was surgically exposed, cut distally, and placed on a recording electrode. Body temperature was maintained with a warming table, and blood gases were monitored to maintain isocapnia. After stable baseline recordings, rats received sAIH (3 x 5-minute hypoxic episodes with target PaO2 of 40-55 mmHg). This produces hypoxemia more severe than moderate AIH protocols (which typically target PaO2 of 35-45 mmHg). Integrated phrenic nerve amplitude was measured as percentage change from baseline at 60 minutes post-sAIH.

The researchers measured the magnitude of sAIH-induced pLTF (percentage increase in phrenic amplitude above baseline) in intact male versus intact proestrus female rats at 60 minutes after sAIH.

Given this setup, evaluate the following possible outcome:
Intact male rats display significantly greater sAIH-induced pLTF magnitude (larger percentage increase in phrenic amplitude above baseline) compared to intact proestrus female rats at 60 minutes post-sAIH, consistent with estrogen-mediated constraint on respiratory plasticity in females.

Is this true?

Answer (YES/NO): NO